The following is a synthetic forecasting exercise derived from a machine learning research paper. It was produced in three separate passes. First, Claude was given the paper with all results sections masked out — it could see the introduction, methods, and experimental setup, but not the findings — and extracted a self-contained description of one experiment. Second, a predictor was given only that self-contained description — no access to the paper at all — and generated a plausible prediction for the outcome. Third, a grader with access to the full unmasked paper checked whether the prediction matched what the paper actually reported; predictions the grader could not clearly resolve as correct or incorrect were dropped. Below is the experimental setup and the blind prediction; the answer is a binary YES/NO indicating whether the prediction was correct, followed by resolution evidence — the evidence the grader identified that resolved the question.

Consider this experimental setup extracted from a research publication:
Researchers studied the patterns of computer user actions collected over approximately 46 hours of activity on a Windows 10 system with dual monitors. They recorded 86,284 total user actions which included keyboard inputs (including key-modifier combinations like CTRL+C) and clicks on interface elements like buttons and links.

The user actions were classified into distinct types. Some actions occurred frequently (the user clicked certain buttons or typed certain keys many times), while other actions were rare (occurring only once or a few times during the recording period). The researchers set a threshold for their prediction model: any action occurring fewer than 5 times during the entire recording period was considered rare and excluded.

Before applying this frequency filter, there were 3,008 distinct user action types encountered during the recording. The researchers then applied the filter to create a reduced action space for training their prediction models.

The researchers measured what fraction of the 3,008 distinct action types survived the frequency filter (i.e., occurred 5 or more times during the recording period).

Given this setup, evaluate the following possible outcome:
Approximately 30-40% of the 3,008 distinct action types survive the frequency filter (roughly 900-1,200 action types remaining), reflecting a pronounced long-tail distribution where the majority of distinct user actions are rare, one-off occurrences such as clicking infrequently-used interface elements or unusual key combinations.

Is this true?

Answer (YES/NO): NO